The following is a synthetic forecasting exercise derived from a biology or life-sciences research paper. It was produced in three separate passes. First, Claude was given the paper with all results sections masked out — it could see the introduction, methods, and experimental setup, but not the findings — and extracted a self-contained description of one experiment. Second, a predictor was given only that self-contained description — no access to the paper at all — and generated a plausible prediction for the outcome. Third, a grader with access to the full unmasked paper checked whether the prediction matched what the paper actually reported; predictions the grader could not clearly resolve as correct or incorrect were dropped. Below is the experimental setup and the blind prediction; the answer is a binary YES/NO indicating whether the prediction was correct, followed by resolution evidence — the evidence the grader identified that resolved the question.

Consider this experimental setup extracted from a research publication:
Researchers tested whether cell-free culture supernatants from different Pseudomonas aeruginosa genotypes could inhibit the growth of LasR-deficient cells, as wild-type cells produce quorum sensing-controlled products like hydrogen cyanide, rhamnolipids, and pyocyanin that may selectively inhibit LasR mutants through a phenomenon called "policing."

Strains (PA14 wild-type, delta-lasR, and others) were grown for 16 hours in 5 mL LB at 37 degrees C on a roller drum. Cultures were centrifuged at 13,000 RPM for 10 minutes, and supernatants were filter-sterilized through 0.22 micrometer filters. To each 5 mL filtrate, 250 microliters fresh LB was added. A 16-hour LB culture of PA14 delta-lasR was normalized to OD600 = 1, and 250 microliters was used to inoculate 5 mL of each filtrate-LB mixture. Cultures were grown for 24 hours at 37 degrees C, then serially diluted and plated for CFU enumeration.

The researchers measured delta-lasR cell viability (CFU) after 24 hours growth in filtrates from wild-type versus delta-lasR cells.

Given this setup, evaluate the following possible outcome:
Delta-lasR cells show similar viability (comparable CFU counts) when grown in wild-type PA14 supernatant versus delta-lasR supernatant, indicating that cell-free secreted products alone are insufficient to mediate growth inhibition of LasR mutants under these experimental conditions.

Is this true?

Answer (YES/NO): YES